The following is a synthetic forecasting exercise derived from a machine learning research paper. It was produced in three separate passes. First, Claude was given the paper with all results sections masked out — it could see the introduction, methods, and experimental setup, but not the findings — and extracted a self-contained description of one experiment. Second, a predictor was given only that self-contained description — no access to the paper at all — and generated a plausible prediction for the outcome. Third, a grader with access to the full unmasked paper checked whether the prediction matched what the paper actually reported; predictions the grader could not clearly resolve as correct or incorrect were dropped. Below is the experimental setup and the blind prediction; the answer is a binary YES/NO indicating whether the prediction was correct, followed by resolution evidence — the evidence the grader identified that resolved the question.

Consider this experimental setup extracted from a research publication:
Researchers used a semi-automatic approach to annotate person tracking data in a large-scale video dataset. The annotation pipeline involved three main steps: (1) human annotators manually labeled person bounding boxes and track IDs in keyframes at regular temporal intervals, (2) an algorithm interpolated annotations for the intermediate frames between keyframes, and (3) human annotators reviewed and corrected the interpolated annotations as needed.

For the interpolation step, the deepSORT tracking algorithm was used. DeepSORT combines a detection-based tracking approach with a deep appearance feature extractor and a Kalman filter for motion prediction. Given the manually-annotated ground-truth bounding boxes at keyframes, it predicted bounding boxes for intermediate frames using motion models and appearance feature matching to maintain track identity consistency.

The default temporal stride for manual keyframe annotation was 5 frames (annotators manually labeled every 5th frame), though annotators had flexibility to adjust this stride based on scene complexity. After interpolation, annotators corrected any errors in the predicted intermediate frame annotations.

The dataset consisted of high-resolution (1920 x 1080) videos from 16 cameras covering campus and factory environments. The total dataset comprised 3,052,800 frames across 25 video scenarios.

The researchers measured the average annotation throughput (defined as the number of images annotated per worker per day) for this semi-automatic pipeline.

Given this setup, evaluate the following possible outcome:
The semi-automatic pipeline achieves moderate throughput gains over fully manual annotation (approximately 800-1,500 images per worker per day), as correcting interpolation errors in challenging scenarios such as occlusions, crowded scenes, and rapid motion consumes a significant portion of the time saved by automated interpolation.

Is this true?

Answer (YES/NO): NO